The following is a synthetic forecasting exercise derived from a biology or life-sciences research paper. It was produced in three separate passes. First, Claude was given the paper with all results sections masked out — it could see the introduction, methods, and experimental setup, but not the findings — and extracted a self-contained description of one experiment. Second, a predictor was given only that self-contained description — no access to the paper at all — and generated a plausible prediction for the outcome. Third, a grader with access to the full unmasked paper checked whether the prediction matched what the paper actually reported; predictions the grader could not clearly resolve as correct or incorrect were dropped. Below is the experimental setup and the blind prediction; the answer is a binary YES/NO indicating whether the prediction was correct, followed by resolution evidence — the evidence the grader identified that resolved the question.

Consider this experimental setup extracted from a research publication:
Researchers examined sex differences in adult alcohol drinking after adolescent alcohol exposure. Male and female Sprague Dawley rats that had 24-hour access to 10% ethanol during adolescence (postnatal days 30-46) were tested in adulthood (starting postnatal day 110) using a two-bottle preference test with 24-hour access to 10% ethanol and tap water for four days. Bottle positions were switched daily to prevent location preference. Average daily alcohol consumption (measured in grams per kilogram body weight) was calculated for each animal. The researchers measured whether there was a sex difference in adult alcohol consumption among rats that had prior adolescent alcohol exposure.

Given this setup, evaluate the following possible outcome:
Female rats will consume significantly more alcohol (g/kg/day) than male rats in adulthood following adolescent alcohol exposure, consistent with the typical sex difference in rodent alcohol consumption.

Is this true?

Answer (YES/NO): YES